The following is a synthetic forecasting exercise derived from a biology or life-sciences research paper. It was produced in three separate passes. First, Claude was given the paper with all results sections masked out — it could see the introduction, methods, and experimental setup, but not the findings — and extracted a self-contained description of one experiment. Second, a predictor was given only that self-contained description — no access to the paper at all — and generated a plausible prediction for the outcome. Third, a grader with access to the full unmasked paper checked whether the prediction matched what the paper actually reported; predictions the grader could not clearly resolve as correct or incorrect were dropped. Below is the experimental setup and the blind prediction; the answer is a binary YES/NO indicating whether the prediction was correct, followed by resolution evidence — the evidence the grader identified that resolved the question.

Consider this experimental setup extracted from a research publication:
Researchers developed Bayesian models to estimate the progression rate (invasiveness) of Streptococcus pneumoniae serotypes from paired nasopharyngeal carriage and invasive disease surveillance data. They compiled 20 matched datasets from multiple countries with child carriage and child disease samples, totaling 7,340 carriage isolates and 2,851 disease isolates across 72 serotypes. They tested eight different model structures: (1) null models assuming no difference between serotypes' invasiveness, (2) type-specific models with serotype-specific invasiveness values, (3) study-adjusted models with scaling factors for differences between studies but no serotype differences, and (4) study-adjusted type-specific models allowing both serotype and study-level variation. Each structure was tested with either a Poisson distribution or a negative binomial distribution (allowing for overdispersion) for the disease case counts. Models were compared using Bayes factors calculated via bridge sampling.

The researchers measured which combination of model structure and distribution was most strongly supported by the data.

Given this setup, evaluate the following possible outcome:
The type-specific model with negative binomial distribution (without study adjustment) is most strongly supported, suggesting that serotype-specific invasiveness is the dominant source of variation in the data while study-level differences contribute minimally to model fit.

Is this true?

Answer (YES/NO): NO